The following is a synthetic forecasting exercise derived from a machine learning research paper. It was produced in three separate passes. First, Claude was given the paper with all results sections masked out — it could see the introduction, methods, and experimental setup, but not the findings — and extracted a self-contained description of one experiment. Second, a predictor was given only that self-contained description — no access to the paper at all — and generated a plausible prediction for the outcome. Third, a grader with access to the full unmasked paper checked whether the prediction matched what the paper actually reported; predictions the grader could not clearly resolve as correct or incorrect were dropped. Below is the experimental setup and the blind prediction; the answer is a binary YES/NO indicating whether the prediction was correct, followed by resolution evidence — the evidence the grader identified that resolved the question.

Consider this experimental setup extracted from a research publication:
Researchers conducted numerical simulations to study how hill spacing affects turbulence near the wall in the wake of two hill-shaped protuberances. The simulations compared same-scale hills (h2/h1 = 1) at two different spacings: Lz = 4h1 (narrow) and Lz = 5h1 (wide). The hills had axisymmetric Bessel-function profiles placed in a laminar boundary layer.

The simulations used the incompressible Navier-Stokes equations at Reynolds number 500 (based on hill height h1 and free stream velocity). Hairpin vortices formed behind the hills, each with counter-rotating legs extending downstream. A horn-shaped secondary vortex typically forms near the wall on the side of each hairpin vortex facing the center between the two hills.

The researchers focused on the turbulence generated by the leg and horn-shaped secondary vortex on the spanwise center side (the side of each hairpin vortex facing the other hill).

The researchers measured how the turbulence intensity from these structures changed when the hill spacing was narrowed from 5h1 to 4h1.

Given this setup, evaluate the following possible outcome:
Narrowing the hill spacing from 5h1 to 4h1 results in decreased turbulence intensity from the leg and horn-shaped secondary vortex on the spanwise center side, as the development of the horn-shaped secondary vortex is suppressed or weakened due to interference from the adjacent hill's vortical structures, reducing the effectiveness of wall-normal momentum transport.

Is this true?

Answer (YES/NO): NO